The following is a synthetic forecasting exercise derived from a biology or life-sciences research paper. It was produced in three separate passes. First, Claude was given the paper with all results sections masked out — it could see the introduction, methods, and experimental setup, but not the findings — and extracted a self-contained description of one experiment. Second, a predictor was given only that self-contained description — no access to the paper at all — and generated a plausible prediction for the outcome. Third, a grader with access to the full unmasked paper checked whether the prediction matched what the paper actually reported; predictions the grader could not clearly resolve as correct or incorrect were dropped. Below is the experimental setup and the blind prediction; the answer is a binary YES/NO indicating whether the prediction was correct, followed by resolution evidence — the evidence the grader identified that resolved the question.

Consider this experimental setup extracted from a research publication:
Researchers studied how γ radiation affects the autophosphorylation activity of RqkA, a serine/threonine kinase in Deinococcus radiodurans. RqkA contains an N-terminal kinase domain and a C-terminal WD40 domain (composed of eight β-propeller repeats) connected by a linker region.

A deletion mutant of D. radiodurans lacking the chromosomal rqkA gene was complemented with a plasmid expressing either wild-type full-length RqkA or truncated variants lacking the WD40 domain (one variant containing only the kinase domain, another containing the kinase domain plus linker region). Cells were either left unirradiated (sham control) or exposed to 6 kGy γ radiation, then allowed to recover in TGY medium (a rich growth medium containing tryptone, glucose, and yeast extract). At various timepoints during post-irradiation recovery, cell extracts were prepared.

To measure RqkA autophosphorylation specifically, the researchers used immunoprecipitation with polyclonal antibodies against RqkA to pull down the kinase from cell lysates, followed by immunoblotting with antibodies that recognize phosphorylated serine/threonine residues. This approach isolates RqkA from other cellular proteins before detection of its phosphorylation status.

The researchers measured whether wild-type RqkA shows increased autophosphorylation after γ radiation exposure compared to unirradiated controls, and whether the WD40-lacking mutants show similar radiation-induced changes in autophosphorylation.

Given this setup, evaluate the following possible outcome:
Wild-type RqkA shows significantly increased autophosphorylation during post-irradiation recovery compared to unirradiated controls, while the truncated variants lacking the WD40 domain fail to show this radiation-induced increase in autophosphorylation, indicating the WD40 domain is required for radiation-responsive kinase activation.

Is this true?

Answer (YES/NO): YES